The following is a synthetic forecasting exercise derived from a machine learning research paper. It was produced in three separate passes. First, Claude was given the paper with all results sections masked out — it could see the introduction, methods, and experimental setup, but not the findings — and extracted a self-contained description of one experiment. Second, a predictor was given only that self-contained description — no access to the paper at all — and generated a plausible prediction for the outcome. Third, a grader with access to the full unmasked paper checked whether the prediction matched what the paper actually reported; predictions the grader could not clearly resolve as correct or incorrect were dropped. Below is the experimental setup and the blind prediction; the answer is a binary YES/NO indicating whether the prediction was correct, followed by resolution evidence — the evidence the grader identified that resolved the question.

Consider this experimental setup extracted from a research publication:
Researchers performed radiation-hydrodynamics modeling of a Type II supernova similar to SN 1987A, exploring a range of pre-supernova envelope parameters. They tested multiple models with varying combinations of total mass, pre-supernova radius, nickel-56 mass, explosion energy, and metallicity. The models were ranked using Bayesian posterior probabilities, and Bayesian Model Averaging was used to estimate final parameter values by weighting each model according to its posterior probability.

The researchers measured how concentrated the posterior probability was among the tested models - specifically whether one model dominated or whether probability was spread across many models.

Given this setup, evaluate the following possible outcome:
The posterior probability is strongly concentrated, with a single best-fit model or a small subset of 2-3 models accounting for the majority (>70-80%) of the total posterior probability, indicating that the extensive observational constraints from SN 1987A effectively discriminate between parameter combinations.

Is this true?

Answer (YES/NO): YES